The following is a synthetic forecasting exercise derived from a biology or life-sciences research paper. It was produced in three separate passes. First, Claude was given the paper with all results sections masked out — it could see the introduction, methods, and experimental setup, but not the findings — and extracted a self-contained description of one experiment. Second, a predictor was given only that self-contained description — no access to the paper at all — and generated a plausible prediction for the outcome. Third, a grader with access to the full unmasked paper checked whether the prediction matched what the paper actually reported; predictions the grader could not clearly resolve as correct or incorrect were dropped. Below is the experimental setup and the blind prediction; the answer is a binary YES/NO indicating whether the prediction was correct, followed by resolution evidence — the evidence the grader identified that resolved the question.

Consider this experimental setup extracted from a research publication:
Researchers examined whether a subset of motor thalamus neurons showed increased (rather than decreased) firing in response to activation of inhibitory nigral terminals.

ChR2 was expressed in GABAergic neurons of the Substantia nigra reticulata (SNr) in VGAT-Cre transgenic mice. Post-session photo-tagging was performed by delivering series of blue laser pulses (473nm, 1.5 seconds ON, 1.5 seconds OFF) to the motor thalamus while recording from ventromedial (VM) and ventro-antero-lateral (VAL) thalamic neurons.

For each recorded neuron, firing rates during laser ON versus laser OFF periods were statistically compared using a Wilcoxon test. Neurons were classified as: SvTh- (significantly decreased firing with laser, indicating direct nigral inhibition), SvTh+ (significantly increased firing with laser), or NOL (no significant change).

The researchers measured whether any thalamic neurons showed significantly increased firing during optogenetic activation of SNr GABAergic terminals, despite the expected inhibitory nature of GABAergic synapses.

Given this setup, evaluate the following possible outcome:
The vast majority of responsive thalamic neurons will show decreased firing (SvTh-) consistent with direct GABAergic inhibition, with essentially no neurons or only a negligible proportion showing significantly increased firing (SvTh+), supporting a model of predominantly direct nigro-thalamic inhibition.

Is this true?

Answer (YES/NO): NO